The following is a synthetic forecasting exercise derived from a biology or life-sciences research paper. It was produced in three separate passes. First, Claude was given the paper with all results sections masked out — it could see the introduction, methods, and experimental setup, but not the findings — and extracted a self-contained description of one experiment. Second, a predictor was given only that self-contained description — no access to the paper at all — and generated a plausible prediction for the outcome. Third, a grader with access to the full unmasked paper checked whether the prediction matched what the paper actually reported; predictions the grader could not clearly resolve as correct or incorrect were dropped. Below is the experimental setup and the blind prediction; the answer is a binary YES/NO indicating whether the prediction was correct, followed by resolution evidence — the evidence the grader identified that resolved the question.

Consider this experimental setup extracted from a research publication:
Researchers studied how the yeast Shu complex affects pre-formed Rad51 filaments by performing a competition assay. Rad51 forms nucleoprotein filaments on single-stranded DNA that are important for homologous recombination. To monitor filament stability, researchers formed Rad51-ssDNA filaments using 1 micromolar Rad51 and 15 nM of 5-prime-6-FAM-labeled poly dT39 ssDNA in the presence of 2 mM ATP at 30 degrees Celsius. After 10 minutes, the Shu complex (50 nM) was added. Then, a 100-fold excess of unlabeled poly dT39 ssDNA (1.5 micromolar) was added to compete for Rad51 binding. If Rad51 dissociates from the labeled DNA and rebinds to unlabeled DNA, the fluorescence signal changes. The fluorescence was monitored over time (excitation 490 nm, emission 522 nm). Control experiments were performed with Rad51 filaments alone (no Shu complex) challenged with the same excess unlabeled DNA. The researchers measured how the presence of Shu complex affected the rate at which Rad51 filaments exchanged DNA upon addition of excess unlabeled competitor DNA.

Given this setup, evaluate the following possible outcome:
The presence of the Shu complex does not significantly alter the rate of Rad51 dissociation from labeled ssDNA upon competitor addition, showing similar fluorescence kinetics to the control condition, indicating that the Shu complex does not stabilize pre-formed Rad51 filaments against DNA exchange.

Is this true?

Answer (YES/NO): NO